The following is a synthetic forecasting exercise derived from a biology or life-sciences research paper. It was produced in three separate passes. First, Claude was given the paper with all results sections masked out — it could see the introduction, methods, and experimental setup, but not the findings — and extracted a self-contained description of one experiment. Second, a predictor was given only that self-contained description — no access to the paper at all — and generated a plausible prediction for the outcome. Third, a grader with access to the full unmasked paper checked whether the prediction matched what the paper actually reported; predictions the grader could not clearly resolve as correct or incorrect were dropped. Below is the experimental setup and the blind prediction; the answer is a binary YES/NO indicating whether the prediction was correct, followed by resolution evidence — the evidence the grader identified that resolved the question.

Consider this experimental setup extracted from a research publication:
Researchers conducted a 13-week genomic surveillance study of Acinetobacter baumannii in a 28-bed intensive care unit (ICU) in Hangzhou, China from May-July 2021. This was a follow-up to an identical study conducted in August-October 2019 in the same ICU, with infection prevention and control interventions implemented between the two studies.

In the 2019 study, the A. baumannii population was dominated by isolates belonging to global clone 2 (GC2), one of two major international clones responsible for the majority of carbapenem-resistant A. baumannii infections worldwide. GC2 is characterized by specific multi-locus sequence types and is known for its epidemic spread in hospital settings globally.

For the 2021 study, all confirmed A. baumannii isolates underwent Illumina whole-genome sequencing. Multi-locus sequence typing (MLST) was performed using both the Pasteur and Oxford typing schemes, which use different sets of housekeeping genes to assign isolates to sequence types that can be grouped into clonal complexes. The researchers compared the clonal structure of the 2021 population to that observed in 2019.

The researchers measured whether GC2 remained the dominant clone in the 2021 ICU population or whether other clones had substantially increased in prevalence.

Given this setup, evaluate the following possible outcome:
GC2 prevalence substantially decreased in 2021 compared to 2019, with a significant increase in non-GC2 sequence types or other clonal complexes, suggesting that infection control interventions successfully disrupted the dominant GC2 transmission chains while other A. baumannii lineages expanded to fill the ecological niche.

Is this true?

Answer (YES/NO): NO